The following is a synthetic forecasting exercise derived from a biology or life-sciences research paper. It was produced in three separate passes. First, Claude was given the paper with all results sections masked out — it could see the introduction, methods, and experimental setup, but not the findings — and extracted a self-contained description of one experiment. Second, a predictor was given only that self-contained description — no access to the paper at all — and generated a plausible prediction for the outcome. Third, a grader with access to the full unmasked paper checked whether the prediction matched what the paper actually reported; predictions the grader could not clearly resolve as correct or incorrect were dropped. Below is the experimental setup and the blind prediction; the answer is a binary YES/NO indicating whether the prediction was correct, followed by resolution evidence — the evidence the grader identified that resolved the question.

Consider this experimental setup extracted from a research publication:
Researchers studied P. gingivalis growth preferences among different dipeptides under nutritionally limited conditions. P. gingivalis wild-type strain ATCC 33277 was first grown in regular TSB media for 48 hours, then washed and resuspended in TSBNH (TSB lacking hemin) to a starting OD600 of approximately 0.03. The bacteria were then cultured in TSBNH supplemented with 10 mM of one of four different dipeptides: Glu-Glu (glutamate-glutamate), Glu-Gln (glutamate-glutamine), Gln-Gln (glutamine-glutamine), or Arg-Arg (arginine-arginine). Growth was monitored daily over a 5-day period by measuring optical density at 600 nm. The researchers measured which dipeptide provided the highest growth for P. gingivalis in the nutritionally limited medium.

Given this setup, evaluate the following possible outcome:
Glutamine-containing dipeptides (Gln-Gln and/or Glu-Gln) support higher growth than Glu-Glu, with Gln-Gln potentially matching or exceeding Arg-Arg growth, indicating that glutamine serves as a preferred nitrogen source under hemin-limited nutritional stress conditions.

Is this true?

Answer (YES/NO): NO